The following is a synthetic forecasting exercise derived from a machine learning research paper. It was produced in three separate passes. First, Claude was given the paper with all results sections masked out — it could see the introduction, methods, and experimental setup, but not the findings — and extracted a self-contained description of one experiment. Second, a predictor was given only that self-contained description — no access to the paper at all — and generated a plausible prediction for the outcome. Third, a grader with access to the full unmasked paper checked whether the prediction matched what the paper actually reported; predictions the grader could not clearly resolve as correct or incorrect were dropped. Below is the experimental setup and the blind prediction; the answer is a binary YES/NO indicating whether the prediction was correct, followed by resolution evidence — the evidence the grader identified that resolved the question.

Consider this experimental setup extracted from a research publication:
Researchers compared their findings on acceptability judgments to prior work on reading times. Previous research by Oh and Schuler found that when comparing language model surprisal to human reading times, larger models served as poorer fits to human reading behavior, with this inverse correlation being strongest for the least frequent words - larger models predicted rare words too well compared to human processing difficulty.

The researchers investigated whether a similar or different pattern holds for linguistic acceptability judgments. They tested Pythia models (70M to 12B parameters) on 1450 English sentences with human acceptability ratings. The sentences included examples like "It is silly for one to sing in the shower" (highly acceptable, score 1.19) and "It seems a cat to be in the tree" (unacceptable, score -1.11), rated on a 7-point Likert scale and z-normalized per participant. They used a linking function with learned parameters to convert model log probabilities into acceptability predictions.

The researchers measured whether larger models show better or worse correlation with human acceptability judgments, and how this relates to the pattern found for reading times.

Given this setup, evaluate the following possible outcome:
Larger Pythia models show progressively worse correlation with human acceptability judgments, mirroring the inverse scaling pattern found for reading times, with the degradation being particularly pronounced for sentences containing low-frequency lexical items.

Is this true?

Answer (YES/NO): NO